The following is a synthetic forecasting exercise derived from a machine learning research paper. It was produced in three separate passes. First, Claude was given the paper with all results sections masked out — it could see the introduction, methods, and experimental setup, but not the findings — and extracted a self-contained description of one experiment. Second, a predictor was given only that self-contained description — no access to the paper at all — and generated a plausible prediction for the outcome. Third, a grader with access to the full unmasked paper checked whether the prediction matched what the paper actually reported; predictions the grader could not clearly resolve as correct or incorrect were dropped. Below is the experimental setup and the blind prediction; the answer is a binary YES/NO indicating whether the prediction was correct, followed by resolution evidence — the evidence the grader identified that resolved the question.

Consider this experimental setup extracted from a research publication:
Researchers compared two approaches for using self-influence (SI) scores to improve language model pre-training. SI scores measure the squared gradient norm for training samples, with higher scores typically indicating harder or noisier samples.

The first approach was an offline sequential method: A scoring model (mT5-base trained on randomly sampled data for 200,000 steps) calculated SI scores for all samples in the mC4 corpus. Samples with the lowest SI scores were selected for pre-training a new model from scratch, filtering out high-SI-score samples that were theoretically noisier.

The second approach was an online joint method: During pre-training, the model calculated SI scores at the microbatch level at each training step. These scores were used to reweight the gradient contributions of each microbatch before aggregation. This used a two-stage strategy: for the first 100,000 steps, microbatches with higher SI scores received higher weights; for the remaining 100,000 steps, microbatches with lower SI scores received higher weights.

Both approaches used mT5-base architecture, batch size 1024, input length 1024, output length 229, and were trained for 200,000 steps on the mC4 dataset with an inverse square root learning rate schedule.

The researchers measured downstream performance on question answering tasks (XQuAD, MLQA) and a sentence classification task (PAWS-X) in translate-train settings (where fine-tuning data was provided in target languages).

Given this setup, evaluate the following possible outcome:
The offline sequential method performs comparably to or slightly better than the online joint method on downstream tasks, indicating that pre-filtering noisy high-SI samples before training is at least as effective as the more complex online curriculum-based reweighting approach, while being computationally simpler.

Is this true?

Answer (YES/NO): NO